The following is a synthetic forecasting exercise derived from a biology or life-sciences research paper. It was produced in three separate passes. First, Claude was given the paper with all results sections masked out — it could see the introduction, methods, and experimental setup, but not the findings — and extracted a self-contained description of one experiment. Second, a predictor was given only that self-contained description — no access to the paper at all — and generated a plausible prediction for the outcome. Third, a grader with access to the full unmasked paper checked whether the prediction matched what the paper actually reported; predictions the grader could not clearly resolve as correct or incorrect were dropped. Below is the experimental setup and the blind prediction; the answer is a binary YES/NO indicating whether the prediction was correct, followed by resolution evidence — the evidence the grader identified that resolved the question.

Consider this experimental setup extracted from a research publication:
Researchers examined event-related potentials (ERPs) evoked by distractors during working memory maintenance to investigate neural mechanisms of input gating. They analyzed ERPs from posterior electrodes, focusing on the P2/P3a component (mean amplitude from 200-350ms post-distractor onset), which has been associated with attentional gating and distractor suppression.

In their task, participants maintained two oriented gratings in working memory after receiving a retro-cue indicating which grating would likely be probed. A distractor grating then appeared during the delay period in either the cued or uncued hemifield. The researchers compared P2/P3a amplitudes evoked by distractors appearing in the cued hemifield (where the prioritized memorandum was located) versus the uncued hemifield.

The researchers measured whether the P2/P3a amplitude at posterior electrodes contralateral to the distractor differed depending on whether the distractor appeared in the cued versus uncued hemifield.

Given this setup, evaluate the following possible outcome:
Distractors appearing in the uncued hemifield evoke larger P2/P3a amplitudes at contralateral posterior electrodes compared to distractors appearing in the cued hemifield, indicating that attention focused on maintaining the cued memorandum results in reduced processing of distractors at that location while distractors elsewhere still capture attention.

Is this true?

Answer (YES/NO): NO